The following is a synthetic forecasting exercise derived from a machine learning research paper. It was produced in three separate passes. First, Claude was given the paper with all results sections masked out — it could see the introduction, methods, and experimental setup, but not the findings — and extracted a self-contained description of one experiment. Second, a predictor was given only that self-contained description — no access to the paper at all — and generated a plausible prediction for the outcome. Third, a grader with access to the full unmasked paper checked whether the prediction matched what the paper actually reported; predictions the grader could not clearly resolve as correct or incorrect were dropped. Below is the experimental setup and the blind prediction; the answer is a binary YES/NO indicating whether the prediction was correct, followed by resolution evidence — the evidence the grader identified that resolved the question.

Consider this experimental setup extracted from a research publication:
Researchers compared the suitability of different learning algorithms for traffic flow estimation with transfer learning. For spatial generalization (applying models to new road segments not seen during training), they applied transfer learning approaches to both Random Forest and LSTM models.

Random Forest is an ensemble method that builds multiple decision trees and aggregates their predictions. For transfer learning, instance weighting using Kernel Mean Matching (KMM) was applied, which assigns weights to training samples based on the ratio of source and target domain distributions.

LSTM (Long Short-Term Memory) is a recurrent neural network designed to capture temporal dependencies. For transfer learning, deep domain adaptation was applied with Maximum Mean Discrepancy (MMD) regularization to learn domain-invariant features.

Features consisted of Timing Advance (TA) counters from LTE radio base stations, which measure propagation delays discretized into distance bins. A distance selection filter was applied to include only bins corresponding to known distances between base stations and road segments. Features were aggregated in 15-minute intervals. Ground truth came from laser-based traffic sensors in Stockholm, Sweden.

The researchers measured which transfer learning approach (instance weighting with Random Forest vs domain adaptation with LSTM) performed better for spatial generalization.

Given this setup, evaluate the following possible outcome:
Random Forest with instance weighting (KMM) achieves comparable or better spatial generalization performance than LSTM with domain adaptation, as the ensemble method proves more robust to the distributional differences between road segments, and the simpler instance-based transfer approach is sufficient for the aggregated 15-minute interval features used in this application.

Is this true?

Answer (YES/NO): YES